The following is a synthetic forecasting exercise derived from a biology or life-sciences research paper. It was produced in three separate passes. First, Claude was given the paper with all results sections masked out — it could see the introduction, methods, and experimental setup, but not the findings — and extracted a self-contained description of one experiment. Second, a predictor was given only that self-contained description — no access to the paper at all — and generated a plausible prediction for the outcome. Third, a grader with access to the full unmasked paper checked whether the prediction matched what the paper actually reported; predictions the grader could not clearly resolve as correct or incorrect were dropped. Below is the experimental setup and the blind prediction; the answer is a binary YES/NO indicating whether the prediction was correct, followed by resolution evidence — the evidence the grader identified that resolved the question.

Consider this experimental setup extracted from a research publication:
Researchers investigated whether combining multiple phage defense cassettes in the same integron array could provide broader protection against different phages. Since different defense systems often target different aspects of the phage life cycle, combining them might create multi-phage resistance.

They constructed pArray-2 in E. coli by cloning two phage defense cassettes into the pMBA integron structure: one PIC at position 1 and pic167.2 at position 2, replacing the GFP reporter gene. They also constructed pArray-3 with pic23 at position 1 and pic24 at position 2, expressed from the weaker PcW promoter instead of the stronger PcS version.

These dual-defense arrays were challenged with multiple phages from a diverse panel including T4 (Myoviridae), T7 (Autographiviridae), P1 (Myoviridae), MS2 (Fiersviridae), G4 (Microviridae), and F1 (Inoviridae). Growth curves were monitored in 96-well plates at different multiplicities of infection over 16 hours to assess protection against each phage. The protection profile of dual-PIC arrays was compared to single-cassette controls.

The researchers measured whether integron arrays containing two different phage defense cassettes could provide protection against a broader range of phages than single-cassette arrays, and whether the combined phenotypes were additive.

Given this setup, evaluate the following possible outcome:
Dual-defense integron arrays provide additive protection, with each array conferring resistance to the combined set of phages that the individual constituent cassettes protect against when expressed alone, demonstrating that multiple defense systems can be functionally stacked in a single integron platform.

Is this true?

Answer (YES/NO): YES